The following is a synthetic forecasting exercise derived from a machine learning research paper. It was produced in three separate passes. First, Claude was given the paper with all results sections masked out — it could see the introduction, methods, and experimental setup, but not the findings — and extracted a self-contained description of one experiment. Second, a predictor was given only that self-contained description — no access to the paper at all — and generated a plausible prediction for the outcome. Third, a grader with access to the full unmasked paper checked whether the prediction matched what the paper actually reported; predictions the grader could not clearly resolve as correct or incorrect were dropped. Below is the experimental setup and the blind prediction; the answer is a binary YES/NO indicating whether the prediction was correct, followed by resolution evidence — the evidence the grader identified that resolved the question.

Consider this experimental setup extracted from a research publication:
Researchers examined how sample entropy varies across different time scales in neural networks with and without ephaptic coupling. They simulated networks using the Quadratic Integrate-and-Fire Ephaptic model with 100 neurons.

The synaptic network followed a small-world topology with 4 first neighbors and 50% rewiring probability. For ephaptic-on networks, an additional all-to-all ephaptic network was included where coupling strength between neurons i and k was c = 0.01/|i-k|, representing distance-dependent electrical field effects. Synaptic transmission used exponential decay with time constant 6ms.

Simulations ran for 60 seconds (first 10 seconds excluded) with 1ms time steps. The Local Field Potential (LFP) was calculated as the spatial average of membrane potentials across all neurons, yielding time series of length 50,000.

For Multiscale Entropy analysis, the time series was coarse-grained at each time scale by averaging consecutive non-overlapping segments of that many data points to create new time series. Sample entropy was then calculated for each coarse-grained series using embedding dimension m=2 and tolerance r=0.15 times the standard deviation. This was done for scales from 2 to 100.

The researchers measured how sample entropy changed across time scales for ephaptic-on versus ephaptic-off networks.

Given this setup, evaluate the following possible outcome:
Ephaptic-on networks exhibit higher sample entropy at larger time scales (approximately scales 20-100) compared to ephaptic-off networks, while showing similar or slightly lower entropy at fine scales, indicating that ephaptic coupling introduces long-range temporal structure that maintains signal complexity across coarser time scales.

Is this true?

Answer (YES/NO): NO